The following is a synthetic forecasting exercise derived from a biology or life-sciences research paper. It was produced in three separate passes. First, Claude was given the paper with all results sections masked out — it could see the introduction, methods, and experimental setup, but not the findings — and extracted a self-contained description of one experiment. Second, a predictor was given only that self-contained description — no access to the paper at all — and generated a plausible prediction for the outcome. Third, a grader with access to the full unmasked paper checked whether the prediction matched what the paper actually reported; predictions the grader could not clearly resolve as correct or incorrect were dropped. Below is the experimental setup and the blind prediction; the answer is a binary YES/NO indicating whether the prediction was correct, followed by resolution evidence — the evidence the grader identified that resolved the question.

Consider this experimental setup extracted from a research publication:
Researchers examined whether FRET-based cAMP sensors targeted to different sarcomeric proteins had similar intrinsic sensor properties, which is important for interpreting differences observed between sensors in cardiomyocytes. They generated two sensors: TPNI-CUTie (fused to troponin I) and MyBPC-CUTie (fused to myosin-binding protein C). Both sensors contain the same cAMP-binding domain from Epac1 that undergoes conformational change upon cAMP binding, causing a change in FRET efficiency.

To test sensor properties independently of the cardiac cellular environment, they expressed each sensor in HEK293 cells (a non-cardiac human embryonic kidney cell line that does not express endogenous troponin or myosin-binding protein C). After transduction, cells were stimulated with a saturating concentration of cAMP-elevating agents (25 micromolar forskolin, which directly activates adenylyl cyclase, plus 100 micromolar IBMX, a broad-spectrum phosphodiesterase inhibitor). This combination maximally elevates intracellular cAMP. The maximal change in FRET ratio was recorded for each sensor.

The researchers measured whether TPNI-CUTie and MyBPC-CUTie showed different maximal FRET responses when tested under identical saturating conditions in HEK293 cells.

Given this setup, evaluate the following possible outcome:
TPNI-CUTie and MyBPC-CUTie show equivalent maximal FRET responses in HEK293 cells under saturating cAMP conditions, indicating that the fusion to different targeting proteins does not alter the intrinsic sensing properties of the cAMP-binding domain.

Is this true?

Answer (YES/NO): YES